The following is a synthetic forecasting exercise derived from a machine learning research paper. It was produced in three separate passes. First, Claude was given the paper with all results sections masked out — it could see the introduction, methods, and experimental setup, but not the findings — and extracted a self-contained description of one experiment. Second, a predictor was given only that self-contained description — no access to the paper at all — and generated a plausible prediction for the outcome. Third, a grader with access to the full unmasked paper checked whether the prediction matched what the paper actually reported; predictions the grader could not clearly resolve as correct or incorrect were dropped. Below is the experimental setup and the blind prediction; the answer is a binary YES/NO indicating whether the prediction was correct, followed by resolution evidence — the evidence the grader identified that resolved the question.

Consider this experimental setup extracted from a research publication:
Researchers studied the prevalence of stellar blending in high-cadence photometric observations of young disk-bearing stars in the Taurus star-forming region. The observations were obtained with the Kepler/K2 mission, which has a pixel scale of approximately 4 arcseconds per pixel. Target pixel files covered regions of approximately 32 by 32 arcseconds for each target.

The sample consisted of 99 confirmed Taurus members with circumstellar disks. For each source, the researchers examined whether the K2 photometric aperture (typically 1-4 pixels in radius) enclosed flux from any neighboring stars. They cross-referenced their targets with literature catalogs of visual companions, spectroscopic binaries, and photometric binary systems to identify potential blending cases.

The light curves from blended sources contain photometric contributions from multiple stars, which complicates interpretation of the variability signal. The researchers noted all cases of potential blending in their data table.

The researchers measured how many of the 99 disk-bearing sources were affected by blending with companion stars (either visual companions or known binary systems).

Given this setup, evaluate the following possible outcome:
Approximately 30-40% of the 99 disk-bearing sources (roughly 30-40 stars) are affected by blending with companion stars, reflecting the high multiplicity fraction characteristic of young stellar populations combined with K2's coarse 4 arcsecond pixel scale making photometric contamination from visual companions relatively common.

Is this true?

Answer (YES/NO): NO